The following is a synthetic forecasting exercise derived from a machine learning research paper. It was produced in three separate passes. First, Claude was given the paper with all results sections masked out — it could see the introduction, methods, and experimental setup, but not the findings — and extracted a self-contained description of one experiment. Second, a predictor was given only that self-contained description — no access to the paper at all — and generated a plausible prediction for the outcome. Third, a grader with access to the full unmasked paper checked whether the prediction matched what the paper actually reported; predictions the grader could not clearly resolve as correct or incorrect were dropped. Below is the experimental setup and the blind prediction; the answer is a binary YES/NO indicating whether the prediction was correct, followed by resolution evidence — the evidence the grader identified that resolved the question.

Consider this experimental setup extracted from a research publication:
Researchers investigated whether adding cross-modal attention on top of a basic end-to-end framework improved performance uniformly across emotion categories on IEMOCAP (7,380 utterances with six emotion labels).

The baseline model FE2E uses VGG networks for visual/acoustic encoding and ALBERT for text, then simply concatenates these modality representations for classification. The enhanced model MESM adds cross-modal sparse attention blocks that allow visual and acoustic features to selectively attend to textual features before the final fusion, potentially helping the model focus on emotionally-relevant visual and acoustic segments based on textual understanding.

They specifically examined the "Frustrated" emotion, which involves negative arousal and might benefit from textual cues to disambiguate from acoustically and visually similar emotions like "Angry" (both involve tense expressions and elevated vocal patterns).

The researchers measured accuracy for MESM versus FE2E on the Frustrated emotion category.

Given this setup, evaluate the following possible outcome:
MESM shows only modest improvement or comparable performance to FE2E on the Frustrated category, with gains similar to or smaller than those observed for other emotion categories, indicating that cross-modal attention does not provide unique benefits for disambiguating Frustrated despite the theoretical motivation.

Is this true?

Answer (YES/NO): NO